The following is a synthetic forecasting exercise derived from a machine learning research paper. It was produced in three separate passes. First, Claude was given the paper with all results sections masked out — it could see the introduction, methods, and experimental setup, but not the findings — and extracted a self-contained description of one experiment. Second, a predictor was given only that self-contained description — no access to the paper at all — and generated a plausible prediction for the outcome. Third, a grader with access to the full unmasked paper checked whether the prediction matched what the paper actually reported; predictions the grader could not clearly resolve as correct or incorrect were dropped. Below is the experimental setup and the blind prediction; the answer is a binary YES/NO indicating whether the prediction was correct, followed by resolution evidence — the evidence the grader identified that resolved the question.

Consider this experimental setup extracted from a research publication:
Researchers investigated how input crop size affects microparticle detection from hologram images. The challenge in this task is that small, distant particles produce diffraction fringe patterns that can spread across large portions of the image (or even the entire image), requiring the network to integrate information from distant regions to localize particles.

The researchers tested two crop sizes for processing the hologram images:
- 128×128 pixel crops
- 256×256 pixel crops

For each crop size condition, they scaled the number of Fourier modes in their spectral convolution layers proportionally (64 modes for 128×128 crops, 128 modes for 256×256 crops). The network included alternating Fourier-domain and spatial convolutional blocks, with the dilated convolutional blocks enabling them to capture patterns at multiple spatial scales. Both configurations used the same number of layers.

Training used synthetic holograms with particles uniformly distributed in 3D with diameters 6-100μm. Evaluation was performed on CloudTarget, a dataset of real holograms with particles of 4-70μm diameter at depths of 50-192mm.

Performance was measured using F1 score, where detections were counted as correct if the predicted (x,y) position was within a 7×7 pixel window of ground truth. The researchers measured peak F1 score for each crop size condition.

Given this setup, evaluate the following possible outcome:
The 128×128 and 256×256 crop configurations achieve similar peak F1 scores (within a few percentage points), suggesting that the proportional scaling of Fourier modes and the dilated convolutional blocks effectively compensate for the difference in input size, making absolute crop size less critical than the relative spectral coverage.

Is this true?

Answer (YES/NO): NO